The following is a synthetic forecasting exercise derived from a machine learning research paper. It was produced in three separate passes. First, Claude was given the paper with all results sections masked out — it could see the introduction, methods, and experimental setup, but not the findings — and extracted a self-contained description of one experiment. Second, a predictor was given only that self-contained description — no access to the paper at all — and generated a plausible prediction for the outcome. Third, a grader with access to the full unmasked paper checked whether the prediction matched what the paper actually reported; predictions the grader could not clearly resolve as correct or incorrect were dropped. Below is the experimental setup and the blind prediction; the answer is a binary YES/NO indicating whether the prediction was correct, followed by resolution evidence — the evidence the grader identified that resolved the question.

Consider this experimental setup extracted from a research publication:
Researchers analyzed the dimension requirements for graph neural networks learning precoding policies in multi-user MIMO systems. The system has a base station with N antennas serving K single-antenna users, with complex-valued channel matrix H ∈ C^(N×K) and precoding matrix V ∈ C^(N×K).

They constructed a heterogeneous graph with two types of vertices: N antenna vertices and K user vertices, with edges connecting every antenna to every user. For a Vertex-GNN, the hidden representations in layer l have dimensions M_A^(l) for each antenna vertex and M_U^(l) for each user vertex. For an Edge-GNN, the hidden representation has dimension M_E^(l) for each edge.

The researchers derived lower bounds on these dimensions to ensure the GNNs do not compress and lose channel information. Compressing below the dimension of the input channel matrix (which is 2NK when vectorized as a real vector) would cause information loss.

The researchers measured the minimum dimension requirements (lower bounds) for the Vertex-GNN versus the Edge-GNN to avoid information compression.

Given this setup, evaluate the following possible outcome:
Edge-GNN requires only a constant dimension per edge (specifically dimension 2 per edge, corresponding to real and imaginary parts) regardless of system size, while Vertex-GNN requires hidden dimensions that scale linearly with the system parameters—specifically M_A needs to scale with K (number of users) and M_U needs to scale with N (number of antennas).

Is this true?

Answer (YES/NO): YES